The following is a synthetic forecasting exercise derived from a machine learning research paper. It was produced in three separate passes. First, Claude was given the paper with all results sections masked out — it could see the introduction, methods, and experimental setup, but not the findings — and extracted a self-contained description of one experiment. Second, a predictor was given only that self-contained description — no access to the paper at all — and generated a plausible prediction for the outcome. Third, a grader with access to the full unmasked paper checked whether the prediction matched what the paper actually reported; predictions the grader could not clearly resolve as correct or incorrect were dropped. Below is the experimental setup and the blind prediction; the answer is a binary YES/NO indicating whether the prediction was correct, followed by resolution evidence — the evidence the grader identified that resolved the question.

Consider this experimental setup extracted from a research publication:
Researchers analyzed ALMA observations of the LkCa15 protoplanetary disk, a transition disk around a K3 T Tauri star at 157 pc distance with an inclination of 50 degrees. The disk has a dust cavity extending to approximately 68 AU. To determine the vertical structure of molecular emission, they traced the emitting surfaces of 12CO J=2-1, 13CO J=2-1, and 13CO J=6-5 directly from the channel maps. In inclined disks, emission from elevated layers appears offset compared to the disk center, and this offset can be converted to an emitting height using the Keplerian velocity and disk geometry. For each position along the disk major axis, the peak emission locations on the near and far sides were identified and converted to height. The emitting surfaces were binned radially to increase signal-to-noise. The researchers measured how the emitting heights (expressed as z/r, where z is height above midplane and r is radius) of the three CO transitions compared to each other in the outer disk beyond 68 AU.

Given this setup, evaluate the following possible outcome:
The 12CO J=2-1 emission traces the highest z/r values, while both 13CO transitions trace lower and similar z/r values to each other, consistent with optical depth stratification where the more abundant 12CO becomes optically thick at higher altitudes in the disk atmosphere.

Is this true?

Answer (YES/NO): NO